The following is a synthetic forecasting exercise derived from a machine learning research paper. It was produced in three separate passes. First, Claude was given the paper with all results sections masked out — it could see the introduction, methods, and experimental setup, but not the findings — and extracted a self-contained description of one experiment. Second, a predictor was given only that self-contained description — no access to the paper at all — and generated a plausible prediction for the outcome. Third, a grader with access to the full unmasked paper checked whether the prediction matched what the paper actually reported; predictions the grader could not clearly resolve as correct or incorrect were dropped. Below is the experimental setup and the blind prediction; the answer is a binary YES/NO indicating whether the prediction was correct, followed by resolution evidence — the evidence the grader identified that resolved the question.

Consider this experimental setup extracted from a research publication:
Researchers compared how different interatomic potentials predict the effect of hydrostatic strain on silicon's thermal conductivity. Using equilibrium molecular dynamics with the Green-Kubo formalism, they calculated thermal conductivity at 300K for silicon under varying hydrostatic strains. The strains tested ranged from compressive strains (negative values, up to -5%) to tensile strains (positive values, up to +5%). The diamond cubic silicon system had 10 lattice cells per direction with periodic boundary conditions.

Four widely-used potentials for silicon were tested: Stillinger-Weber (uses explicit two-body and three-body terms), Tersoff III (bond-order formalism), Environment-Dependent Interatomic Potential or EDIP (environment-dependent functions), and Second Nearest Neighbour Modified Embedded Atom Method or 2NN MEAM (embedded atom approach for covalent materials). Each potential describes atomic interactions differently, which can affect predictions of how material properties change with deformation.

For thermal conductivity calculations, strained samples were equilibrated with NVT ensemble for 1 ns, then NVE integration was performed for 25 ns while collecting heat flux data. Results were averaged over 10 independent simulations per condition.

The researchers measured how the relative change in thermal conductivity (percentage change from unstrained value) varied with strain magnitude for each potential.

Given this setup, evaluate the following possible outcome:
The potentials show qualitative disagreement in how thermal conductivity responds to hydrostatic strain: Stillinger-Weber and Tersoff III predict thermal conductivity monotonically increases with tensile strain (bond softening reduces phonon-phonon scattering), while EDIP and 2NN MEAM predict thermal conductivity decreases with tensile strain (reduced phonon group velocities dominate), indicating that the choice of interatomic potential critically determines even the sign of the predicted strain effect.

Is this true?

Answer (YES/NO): NO